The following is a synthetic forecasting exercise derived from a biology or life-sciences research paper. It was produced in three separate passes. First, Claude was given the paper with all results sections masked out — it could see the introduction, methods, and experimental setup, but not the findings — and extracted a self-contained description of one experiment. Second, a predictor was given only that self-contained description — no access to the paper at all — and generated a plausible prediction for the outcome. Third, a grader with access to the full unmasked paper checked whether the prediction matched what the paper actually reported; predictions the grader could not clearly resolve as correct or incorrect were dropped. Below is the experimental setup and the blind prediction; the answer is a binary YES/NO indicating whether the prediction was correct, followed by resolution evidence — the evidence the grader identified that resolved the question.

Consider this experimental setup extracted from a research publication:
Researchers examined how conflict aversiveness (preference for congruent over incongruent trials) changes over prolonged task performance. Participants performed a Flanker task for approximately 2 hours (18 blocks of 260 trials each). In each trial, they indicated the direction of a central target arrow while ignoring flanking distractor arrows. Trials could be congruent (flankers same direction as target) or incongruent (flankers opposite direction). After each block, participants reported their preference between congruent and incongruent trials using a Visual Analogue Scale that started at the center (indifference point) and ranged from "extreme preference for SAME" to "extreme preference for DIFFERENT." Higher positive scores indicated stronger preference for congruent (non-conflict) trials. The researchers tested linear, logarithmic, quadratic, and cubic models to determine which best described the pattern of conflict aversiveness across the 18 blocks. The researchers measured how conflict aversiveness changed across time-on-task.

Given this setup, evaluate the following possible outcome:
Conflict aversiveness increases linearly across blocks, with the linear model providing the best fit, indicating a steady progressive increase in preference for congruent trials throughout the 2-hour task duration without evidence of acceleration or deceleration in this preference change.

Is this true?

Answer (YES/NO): NO